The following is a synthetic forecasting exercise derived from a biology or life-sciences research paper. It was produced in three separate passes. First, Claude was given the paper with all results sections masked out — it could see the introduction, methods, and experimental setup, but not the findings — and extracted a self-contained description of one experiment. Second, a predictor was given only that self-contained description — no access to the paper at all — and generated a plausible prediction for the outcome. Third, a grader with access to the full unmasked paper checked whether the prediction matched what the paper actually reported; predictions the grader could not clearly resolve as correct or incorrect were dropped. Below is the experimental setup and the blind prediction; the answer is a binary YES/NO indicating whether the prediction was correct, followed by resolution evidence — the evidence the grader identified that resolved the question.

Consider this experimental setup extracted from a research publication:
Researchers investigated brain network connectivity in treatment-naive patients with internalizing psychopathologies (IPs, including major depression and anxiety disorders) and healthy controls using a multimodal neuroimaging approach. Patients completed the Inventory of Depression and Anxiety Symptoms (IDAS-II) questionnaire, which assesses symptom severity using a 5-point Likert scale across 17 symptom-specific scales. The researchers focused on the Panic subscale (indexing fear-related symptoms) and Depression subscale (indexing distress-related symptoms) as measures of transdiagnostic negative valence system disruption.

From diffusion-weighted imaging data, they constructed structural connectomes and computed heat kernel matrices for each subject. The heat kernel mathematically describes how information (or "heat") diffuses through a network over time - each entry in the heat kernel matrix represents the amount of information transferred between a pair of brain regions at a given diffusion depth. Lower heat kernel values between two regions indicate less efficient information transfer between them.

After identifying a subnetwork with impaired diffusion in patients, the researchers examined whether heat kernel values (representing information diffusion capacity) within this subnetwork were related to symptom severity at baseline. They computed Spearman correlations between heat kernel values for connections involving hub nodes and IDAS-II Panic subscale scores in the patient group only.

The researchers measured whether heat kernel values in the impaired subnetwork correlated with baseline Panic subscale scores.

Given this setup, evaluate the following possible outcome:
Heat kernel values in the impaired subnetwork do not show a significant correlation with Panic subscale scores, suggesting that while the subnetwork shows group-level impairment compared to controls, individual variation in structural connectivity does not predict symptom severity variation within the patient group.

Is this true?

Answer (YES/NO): YES